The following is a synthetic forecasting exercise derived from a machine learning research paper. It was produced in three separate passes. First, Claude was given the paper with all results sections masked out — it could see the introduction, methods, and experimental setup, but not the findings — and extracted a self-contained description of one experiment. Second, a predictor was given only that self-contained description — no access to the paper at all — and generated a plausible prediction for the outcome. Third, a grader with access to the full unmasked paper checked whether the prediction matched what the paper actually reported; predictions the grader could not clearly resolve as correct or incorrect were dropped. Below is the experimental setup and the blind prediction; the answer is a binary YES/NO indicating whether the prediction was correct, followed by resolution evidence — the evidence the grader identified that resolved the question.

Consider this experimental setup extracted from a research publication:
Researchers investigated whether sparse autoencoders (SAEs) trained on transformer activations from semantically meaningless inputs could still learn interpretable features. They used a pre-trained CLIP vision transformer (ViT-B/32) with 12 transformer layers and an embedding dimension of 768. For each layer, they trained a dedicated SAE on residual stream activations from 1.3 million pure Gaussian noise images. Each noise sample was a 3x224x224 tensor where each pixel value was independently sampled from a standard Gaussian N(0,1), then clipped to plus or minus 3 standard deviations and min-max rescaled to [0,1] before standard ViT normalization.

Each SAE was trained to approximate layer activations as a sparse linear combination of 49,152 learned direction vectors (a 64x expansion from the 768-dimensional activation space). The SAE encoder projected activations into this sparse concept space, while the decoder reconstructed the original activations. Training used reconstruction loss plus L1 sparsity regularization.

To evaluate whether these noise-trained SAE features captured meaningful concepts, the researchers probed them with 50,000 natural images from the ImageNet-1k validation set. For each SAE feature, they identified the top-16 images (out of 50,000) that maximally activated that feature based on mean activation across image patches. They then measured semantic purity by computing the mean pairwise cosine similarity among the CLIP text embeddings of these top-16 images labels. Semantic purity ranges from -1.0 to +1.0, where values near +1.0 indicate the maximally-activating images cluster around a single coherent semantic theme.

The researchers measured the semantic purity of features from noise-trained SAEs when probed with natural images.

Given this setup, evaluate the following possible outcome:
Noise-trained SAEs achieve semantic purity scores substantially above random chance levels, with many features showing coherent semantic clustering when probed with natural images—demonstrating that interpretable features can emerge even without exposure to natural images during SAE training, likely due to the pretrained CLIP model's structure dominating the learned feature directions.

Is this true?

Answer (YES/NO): YES